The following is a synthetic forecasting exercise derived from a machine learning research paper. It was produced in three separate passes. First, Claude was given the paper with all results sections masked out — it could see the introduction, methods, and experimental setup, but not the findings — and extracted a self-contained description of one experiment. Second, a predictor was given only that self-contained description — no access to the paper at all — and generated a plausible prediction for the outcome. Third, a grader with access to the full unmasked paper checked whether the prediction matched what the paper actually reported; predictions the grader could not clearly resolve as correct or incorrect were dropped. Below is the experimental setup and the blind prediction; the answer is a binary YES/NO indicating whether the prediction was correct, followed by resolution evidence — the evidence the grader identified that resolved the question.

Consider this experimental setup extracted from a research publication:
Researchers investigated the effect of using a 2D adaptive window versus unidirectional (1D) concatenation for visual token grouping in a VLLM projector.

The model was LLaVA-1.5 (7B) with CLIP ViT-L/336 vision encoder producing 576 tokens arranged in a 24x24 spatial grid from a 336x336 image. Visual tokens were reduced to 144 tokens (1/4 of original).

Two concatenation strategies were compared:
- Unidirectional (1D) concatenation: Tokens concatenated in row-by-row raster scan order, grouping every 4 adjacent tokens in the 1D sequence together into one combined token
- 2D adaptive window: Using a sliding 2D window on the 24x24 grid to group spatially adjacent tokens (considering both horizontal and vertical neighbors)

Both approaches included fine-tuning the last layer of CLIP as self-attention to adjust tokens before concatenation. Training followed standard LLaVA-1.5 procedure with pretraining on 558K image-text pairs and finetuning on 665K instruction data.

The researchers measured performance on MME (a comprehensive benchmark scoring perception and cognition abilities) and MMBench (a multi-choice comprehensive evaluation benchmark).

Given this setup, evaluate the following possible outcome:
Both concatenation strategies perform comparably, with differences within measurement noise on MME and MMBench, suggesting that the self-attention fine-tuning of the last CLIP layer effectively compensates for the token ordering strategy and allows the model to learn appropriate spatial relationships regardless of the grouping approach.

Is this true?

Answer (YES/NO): NO